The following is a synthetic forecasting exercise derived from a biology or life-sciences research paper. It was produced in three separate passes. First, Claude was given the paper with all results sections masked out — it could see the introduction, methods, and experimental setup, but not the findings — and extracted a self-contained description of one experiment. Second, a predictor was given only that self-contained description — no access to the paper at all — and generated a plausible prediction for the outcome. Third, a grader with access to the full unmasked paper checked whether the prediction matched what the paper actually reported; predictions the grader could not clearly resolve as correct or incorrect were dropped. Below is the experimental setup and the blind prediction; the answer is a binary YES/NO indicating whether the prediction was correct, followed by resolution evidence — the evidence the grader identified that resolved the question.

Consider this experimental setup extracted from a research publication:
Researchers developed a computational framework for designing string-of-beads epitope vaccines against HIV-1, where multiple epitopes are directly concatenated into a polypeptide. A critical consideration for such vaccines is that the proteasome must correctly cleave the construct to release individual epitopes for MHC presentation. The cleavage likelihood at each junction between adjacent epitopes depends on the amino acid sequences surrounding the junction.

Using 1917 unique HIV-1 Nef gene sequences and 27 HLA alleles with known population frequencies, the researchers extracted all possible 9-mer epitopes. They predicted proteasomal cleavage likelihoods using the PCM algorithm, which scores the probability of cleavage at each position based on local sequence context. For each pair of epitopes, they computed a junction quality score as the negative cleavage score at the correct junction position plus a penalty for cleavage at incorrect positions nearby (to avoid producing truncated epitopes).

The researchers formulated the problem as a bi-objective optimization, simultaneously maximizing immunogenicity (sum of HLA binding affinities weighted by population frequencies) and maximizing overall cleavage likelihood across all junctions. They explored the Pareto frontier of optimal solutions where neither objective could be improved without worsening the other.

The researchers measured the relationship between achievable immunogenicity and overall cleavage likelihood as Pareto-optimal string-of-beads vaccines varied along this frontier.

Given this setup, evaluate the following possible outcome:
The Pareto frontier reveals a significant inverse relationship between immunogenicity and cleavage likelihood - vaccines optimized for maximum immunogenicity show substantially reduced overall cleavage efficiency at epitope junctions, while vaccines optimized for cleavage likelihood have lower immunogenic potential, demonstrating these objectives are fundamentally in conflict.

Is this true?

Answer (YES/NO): NO